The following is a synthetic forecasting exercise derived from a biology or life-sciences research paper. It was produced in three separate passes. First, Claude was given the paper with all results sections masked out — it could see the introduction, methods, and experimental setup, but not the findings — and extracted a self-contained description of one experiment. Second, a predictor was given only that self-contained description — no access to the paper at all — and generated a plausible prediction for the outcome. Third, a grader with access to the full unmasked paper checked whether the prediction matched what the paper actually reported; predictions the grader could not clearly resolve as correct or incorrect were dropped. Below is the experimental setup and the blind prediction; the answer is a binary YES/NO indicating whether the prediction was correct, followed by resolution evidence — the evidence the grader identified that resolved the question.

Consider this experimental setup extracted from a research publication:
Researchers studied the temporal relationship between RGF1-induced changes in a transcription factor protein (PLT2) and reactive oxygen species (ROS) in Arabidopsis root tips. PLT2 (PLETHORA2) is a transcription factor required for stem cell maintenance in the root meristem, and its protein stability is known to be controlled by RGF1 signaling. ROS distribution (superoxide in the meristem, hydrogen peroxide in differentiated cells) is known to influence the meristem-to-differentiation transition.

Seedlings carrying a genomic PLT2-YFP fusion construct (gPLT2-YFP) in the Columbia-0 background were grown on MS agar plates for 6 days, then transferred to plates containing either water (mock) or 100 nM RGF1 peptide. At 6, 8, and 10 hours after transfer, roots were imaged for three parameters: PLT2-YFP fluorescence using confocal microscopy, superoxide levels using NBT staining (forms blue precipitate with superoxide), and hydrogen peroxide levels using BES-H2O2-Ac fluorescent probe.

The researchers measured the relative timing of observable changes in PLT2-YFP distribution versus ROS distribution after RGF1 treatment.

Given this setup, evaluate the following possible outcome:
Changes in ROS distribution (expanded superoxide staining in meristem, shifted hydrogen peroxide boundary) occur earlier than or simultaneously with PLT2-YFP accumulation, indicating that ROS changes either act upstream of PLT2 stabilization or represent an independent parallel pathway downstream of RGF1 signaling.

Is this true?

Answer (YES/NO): YES